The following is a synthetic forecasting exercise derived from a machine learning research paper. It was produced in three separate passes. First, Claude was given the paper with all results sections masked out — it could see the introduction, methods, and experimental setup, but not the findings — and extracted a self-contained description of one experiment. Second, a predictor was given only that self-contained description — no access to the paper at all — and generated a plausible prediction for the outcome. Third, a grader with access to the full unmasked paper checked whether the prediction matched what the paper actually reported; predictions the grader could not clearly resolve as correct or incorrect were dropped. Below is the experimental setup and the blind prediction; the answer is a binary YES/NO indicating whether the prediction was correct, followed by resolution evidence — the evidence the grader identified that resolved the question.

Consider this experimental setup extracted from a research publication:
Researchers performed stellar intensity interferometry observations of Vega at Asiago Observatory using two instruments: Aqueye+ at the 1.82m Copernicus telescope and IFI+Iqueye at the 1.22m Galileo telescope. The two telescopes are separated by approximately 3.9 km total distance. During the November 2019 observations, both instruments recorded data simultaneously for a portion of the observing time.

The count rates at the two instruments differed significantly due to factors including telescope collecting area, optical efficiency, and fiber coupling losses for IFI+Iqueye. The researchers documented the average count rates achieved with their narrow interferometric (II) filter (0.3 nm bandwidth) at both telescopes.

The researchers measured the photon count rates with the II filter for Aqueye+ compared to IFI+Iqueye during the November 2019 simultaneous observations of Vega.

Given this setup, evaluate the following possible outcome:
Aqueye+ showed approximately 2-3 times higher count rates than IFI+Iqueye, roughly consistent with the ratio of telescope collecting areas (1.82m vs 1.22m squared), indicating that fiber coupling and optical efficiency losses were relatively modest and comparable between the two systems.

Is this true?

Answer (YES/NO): NO